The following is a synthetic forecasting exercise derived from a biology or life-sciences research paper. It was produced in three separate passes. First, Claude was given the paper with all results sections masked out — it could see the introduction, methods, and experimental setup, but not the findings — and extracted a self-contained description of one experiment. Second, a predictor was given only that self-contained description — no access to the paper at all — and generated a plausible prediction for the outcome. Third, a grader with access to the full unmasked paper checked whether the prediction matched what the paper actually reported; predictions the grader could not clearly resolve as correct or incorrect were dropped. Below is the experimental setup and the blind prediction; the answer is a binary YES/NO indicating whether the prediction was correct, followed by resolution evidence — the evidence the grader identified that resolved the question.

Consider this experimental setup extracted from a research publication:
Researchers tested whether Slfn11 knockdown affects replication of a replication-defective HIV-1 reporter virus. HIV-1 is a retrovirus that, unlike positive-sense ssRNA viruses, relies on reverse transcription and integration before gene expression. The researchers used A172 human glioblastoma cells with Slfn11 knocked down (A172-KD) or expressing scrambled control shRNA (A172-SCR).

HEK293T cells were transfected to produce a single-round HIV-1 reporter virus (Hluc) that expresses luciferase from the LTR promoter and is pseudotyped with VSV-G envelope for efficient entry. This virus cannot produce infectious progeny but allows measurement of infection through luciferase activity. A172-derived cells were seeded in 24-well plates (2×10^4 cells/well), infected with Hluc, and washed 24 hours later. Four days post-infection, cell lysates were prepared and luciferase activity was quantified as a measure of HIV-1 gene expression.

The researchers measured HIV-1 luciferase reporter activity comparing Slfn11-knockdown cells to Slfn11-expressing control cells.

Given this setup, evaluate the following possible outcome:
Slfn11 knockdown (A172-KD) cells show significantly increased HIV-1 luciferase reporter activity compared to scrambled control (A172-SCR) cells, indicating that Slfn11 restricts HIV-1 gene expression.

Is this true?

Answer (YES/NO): NO